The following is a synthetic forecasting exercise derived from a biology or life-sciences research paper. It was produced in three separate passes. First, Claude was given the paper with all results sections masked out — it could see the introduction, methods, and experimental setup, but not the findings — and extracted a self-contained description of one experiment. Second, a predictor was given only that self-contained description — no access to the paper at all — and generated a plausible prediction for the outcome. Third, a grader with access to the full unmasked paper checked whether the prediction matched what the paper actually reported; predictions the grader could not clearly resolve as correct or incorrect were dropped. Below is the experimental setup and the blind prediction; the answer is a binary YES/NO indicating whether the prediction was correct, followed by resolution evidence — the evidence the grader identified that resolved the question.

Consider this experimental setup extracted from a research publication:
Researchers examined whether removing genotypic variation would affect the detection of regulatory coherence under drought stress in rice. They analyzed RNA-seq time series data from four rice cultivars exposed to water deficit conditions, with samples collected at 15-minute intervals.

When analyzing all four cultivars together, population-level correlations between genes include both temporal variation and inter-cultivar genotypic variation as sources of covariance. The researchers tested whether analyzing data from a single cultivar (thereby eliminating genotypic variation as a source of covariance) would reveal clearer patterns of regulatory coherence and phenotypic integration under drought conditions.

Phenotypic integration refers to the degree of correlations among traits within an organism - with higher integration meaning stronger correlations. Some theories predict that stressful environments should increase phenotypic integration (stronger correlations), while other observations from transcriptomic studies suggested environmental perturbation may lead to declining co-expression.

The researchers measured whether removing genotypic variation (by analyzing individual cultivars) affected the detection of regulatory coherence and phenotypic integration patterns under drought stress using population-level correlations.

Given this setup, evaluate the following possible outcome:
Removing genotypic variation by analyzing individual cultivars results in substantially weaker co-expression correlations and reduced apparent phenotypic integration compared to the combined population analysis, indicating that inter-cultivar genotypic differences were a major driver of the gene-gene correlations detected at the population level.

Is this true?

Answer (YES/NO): NO